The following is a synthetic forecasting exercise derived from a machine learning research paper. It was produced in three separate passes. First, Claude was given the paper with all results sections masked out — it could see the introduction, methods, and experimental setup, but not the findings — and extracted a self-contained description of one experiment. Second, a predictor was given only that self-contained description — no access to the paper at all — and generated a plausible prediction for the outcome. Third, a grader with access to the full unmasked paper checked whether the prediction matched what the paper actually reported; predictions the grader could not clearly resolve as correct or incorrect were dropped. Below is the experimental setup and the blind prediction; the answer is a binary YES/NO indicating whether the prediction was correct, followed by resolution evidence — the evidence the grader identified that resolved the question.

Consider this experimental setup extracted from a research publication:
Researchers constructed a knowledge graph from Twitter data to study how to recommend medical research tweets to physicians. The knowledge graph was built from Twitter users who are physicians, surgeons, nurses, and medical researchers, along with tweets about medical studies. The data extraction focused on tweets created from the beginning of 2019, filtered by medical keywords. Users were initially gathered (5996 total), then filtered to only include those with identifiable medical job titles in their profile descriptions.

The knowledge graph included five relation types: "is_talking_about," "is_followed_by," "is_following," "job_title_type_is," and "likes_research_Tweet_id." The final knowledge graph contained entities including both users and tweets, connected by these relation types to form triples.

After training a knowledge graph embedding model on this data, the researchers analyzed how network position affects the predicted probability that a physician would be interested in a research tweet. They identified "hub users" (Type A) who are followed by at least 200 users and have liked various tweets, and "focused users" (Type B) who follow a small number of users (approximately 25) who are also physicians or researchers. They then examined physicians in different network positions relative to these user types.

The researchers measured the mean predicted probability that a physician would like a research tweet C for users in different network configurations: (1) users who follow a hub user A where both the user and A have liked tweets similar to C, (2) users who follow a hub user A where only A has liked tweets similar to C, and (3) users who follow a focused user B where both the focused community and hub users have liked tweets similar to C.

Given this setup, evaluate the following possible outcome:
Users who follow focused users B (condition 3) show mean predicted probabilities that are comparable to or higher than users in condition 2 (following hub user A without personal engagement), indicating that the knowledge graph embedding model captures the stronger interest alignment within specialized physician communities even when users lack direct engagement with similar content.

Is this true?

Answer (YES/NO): YES